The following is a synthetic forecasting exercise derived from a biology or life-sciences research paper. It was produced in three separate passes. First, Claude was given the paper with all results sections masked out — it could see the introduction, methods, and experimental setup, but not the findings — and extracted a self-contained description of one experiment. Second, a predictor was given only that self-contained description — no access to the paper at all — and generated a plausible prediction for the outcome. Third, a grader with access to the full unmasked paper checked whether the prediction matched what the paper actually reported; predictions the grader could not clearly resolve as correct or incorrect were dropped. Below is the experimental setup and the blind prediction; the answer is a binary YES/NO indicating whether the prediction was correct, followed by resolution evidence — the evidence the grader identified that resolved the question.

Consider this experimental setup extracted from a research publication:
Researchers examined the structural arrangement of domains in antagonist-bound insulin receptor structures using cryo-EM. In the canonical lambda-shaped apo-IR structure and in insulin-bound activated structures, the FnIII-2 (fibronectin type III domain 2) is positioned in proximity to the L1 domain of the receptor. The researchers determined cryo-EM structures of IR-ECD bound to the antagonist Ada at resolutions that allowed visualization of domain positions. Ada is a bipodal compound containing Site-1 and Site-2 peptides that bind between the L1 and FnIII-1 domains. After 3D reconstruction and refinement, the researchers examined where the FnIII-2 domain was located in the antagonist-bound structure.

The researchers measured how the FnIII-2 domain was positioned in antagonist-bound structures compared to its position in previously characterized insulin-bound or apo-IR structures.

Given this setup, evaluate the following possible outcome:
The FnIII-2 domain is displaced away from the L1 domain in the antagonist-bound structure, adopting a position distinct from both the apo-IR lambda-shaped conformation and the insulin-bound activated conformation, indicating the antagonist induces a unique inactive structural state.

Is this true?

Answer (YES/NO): YES